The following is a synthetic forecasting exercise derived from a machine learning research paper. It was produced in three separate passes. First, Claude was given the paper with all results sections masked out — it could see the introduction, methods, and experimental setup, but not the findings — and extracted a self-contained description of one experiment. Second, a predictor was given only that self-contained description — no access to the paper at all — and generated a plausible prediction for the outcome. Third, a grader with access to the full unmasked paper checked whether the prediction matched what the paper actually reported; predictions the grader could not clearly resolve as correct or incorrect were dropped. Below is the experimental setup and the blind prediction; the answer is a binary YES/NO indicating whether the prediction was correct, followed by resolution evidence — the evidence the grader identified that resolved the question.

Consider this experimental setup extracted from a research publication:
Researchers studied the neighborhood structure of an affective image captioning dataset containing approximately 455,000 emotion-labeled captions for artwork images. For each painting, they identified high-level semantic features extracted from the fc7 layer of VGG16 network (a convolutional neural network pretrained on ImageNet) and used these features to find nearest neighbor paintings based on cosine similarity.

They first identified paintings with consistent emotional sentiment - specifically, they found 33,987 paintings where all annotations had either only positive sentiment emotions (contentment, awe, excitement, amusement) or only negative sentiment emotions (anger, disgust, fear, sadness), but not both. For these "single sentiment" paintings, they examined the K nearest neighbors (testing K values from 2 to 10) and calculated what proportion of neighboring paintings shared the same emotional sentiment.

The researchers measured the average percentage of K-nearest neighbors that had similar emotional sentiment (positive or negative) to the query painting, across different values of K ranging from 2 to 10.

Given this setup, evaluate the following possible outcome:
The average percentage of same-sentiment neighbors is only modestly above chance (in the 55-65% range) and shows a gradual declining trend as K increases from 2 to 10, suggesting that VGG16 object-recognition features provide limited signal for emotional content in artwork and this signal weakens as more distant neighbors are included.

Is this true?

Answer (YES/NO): NO